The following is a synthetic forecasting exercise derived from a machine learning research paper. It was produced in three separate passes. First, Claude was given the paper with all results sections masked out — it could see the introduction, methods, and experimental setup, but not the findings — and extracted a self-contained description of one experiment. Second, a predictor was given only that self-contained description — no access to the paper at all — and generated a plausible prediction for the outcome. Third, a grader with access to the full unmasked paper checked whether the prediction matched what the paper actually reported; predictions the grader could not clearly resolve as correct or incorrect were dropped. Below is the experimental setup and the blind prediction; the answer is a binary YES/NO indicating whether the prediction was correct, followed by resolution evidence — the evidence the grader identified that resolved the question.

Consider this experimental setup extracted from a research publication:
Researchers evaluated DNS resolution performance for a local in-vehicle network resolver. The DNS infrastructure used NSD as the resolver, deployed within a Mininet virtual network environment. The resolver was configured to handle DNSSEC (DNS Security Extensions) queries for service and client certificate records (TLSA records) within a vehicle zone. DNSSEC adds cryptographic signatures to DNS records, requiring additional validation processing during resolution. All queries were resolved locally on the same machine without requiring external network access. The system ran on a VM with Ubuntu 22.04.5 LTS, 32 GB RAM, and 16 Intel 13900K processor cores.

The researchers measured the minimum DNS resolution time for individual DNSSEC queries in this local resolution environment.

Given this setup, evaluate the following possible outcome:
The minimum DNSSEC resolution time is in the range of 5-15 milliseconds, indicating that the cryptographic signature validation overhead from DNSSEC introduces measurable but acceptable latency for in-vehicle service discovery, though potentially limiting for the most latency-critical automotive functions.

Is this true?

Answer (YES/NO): NO